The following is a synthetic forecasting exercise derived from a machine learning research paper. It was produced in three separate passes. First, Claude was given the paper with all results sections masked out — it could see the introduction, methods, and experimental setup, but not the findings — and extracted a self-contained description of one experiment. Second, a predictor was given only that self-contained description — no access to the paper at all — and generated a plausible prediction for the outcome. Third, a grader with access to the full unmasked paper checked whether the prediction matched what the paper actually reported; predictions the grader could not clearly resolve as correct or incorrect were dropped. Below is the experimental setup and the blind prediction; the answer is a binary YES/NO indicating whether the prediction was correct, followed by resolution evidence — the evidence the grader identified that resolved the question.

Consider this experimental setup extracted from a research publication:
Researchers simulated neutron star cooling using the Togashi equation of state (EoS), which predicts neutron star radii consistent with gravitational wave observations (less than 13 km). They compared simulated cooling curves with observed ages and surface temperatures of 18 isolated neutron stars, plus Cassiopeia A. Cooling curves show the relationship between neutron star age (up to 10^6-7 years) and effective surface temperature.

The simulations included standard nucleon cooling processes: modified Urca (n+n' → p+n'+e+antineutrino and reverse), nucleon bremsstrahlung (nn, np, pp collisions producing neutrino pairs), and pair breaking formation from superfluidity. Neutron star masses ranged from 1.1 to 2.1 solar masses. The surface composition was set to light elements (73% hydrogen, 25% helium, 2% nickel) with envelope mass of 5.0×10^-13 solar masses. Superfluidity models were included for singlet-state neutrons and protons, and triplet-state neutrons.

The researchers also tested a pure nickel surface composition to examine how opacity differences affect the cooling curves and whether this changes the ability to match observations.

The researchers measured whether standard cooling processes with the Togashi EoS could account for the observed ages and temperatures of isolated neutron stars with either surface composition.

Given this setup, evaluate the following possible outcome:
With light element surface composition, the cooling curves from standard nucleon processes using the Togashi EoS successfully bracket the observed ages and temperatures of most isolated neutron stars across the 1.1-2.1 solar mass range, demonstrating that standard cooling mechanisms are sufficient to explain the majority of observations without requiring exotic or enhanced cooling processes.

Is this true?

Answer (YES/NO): NO